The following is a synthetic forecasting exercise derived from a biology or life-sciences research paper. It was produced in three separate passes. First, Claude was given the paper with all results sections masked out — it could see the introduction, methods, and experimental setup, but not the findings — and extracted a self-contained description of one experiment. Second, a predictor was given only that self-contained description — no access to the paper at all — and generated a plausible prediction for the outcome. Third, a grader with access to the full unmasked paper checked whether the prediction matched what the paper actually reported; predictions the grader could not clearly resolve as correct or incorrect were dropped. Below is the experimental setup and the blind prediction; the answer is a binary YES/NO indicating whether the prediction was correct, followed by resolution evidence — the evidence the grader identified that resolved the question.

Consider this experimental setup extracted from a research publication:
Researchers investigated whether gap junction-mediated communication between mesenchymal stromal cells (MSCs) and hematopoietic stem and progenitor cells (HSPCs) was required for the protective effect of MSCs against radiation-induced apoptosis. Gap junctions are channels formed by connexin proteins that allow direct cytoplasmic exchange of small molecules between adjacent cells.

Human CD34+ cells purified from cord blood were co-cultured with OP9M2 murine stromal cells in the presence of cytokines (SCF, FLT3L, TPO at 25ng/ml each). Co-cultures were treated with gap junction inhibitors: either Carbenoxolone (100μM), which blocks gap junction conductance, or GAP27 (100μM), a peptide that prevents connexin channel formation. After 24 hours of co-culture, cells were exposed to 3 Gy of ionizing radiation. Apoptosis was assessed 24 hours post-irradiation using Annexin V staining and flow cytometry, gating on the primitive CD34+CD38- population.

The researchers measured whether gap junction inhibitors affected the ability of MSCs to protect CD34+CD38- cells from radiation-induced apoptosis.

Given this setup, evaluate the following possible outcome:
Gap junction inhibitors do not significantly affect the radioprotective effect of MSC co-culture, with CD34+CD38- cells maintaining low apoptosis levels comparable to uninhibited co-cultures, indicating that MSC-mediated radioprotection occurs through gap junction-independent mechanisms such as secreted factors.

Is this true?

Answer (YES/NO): YES